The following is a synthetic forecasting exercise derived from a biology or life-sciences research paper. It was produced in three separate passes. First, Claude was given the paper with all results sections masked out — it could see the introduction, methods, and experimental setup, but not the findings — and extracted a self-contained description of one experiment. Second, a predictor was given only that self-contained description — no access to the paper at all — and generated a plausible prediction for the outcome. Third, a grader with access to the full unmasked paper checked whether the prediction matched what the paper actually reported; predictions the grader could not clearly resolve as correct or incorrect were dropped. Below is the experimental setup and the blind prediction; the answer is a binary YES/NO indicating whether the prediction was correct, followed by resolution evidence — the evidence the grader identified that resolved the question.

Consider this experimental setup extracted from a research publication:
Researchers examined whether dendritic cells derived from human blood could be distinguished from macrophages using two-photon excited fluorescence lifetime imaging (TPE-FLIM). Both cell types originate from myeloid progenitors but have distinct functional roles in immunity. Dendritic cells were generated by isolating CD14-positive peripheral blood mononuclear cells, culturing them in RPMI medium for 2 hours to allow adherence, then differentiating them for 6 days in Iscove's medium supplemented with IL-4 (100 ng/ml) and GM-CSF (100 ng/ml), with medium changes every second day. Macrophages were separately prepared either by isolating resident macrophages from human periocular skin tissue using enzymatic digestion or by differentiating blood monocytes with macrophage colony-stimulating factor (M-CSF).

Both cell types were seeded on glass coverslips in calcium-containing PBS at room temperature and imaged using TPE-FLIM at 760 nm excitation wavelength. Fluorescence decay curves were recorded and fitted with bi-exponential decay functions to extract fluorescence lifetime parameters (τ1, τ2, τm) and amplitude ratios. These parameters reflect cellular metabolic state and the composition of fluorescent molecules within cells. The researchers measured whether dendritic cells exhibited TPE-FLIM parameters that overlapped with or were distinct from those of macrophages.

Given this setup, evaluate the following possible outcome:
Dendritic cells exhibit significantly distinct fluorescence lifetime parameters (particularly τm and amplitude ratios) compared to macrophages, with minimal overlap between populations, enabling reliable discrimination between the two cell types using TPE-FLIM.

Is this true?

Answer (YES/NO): YES